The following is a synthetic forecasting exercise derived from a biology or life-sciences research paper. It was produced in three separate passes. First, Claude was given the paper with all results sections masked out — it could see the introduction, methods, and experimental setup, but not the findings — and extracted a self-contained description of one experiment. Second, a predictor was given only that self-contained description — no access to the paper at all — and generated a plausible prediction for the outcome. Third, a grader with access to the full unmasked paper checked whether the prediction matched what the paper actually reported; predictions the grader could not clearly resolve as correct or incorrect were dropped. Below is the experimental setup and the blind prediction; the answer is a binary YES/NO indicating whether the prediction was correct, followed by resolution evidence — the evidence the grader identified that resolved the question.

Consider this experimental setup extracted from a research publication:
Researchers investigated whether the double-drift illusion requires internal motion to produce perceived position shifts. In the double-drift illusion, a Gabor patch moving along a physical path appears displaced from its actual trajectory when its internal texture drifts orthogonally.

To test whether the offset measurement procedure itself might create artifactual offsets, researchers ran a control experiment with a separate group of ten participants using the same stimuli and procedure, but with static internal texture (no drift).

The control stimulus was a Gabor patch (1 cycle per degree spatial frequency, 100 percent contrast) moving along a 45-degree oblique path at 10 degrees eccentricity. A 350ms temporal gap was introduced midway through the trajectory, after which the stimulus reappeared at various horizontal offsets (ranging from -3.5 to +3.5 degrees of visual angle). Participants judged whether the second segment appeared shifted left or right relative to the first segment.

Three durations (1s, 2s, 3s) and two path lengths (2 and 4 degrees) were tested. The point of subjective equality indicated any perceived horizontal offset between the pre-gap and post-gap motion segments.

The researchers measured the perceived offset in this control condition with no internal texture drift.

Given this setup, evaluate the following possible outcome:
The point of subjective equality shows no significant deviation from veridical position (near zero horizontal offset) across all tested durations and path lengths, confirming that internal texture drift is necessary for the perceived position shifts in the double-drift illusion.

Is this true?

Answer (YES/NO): YES